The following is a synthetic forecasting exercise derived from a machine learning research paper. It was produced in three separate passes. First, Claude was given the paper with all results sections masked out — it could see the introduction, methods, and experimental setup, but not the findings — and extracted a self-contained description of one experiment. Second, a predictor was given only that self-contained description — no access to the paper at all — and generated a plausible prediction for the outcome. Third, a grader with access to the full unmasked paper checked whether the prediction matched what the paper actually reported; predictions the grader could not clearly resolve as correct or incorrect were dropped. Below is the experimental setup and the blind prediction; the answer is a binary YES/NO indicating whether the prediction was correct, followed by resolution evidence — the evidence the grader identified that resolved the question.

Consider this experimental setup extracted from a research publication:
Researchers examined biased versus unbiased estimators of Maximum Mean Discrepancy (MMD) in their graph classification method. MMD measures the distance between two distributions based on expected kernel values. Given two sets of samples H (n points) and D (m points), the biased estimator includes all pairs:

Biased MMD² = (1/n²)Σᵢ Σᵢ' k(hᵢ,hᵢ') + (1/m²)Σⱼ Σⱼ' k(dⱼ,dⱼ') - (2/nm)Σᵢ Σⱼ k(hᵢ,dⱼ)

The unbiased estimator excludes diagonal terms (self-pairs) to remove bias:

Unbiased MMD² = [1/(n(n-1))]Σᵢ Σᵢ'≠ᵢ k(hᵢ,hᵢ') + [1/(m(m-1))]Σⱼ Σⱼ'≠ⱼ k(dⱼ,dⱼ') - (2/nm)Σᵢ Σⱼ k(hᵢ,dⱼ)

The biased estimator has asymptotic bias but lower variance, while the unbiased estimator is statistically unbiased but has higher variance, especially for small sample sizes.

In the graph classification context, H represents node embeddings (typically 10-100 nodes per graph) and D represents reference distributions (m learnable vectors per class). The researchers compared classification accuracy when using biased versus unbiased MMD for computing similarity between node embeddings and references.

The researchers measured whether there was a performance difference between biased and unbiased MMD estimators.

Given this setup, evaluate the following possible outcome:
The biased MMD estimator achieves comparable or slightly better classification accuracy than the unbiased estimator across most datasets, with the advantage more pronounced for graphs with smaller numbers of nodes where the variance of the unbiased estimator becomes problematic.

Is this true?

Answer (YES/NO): NO